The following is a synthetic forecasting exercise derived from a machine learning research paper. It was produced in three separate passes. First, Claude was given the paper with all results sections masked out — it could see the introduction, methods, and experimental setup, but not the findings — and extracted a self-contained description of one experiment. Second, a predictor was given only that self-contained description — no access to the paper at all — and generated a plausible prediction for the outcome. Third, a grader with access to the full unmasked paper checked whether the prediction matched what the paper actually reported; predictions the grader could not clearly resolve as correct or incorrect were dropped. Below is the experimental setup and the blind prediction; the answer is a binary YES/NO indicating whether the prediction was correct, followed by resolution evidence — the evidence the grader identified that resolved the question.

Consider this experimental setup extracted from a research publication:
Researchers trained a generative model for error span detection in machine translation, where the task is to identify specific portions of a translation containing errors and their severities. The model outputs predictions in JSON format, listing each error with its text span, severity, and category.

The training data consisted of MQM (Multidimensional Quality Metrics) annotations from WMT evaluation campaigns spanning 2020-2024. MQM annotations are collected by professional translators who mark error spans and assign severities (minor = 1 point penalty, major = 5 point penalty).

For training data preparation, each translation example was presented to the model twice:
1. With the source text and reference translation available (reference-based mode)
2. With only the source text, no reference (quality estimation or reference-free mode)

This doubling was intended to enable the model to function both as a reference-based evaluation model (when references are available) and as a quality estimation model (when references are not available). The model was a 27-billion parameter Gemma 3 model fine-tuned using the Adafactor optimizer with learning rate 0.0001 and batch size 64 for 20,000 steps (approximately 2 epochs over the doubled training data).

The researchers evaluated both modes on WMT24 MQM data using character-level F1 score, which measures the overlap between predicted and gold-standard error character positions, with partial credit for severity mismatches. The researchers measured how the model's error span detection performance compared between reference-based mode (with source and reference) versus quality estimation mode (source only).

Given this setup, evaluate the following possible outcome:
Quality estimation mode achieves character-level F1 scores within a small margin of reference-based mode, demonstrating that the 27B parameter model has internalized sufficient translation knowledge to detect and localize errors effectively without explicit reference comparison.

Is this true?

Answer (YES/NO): YES